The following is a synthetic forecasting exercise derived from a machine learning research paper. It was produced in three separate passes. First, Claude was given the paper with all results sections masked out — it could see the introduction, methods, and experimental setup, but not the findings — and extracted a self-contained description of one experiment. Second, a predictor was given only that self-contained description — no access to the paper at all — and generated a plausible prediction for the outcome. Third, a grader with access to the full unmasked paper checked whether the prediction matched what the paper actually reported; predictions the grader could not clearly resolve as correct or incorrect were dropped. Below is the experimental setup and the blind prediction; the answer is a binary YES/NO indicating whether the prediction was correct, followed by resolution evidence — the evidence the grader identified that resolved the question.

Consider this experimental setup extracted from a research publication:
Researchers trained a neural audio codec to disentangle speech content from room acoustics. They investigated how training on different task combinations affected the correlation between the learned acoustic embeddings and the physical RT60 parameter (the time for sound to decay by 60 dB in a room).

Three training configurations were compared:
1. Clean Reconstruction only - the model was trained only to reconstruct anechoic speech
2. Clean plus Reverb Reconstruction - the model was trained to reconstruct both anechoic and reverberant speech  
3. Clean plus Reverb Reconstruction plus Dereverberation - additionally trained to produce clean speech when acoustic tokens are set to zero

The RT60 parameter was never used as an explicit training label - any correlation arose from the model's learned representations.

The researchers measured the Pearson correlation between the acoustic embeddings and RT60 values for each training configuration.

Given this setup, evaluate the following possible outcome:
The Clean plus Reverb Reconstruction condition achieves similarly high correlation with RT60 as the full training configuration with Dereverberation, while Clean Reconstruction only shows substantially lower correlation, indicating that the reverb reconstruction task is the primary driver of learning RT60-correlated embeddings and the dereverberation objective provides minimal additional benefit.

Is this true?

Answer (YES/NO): NO